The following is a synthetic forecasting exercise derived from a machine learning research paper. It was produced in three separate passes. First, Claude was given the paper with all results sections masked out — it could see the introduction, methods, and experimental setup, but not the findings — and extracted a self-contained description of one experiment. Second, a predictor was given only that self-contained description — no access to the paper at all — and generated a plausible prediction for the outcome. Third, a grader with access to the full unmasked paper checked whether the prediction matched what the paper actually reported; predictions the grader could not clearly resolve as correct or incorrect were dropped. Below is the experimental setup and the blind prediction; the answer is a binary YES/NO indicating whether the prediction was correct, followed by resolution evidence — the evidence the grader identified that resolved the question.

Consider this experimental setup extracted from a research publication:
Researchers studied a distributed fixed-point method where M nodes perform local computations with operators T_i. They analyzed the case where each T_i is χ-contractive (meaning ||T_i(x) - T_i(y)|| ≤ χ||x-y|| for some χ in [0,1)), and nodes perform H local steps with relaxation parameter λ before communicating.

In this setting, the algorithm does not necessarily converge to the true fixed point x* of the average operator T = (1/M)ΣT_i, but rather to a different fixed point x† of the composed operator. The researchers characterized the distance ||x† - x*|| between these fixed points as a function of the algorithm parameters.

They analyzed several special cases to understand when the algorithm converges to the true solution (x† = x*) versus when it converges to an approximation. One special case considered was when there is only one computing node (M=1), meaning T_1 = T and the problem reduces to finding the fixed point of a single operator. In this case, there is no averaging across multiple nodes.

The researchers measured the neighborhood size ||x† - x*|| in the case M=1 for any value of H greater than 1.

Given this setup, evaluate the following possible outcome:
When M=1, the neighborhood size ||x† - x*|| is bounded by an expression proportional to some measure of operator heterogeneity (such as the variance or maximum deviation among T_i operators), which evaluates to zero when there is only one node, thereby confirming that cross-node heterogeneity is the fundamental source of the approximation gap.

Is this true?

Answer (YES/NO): YES